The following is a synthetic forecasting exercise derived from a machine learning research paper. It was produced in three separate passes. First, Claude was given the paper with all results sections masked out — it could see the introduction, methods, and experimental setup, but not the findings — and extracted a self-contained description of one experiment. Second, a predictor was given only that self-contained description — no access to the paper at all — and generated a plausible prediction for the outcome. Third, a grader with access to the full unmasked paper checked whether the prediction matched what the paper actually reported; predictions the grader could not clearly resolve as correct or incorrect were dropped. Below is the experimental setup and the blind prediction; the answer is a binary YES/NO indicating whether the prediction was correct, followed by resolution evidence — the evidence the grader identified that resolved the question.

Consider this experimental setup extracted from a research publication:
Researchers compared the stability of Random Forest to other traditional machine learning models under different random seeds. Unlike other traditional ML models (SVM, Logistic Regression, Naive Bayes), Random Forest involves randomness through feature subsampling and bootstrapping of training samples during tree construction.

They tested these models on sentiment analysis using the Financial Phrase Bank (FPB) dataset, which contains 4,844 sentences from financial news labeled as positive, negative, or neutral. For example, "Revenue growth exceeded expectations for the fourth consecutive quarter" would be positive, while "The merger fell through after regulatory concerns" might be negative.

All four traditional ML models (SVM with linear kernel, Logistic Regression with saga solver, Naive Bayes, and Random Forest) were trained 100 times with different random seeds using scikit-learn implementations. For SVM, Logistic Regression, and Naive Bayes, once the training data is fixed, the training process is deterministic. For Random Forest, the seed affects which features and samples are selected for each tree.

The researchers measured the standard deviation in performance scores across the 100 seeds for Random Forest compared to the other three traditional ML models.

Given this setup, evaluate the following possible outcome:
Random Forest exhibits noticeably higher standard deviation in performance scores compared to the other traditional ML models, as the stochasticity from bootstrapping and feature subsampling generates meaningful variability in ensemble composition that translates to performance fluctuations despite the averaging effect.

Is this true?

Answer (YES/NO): NO